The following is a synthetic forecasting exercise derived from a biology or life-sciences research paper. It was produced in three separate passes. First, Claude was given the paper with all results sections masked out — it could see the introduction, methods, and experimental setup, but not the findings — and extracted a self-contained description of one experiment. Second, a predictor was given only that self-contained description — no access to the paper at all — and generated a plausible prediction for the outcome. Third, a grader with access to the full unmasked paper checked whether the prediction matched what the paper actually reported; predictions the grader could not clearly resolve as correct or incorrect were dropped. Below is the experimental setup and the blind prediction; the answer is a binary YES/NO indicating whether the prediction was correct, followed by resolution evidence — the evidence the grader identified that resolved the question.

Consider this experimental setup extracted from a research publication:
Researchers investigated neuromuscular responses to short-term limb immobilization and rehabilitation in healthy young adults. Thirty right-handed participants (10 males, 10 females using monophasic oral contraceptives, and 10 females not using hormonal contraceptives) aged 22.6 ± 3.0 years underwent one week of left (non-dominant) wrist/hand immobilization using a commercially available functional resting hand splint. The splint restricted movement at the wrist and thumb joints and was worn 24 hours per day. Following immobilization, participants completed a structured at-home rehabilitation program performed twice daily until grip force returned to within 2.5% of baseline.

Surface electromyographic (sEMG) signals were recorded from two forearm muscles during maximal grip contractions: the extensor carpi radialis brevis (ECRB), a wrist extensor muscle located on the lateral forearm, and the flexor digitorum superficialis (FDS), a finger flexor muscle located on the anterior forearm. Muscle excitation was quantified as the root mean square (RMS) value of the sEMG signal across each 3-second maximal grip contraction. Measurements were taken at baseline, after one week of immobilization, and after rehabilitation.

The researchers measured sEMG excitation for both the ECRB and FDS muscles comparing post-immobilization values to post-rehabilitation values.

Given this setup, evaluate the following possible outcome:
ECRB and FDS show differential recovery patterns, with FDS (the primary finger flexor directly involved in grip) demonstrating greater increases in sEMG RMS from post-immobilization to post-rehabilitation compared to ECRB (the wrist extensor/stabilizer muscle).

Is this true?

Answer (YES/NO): NO